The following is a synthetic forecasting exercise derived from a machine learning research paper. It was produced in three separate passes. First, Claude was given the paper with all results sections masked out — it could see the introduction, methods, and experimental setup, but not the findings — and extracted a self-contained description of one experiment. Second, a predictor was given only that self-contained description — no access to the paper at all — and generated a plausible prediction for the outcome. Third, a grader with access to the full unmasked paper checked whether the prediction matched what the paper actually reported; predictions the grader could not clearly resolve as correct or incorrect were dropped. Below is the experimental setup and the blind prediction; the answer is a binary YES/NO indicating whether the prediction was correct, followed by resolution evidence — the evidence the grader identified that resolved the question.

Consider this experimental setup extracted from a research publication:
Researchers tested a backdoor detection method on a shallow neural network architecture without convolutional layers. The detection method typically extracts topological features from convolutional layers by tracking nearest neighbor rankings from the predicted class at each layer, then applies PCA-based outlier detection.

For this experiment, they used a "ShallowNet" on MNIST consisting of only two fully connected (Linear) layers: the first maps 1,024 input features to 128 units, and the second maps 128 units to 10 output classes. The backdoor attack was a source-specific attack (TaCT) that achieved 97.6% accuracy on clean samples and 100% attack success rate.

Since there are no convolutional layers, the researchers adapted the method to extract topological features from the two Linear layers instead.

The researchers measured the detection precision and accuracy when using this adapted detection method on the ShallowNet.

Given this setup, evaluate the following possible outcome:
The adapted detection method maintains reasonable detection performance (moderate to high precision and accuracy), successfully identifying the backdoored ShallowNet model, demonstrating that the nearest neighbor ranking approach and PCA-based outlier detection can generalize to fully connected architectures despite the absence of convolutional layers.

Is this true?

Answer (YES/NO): YES